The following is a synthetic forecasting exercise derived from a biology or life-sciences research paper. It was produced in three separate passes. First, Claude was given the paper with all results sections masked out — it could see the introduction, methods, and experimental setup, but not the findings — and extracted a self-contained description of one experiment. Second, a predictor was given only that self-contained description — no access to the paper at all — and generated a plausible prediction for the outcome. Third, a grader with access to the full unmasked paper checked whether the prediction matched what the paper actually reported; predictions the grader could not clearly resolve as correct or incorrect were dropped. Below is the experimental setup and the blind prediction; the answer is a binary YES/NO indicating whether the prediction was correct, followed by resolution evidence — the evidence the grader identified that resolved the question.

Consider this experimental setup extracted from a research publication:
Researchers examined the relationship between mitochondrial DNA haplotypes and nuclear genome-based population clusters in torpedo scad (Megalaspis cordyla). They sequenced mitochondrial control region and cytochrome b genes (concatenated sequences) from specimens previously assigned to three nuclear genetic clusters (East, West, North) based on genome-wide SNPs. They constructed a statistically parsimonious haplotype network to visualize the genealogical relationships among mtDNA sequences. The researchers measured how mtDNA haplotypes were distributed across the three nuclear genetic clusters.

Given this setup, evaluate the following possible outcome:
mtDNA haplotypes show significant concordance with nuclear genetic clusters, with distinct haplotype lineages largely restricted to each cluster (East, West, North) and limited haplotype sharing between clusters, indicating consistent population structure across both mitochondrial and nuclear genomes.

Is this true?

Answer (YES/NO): YES